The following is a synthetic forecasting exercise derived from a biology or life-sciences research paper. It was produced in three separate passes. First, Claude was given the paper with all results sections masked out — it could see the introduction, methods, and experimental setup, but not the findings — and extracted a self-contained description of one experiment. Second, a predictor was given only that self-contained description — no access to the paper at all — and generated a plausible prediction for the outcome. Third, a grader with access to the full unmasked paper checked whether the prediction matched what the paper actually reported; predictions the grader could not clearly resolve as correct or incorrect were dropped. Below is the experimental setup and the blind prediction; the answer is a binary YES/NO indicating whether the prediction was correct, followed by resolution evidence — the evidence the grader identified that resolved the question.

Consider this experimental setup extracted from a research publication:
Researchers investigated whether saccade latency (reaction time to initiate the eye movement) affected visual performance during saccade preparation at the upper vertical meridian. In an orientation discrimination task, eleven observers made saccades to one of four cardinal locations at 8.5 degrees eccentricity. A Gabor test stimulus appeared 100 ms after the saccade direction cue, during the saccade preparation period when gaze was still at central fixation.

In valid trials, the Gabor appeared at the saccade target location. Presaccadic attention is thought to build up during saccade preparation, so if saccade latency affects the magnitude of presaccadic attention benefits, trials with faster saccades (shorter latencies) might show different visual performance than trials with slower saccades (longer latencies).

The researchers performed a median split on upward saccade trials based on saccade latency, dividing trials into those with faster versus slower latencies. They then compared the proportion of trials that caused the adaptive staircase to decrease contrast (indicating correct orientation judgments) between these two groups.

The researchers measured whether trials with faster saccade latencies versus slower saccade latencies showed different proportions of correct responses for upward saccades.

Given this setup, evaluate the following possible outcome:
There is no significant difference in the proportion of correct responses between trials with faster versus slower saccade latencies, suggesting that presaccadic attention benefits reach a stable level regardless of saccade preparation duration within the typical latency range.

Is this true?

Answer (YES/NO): YES